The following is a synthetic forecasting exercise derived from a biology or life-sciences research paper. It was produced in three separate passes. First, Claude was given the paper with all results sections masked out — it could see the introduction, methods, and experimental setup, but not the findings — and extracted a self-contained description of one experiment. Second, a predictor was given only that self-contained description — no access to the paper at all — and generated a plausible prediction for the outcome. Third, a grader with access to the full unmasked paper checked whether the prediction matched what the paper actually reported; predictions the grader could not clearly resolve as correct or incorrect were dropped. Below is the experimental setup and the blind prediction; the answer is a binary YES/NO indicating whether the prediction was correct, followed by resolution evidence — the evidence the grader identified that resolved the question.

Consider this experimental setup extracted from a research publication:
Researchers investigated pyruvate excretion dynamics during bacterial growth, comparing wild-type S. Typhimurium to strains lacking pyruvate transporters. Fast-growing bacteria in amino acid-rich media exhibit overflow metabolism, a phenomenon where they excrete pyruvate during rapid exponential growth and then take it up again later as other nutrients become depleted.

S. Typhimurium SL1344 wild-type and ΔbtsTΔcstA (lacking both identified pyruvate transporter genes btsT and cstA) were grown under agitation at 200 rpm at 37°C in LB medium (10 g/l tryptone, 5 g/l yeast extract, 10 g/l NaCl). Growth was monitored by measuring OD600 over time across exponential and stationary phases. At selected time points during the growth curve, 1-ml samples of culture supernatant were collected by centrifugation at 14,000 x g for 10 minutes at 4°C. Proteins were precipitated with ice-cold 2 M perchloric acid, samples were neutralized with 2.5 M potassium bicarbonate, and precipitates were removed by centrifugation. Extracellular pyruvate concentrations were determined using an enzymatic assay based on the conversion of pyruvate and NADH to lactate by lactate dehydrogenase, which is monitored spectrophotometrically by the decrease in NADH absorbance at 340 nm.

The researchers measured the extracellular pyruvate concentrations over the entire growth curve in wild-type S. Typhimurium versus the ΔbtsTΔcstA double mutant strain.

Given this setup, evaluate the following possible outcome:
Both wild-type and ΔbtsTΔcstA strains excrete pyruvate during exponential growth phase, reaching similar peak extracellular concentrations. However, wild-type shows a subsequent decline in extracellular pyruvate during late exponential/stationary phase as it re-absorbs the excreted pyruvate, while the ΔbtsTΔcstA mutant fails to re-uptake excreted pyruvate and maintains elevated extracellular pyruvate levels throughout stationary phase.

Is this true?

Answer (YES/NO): NO